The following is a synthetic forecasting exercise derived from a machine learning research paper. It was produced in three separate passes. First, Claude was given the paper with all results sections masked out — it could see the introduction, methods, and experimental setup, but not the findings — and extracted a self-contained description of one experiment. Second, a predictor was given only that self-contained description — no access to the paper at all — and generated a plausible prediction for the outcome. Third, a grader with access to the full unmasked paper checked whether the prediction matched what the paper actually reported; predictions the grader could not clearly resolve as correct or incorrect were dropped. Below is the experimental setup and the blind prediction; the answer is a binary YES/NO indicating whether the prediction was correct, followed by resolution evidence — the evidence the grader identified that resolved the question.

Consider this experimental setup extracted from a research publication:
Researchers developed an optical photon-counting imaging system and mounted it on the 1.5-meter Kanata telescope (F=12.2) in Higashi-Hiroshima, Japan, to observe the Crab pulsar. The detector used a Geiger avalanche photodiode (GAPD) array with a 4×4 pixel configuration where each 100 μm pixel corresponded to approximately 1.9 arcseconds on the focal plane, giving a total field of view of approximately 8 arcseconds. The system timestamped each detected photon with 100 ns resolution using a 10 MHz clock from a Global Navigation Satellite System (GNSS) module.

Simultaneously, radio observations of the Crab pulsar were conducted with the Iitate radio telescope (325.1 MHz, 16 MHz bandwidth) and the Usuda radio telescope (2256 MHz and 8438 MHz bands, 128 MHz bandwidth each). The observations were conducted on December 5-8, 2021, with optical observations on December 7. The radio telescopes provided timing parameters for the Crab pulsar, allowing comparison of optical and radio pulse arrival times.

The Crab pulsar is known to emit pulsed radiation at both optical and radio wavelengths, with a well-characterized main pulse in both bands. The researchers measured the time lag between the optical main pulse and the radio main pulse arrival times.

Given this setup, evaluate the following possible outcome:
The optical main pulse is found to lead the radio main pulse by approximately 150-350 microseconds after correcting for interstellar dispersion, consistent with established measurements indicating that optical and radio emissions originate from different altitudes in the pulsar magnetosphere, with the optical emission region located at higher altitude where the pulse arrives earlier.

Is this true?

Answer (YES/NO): YES